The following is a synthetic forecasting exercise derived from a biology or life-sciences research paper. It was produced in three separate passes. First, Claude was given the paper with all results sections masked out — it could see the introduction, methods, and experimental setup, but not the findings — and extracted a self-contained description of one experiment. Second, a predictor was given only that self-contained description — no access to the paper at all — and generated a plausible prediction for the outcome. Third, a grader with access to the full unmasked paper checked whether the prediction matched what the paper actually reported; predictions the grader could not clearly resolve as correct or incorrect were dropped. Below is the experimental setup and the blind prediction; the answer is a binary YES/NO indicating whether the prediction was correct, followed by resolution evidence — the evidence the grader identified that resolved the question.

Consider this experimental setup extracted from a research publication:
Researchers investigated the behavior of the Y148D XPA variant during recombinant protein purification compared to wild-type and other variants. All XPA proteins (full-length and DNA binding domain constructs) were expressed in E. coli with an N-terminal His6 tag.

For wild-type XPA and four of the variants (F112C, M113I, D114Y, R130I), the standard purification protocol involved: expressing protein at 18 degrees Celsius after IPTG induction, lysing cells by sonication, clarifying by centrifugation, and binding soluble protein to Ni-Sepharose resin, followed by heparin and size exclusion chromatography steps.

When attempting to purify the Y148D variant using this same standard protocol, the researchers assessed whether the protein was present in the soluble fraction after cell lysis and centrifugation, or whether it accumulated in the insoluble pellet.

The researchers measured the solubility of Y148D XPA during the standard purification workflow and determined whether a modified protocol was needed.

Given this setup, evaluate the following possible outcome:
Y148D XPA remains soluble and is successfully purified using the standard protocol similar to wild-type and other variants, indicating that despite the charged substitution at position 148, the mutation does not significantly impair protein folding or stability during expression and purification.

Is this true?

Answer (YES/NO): NO